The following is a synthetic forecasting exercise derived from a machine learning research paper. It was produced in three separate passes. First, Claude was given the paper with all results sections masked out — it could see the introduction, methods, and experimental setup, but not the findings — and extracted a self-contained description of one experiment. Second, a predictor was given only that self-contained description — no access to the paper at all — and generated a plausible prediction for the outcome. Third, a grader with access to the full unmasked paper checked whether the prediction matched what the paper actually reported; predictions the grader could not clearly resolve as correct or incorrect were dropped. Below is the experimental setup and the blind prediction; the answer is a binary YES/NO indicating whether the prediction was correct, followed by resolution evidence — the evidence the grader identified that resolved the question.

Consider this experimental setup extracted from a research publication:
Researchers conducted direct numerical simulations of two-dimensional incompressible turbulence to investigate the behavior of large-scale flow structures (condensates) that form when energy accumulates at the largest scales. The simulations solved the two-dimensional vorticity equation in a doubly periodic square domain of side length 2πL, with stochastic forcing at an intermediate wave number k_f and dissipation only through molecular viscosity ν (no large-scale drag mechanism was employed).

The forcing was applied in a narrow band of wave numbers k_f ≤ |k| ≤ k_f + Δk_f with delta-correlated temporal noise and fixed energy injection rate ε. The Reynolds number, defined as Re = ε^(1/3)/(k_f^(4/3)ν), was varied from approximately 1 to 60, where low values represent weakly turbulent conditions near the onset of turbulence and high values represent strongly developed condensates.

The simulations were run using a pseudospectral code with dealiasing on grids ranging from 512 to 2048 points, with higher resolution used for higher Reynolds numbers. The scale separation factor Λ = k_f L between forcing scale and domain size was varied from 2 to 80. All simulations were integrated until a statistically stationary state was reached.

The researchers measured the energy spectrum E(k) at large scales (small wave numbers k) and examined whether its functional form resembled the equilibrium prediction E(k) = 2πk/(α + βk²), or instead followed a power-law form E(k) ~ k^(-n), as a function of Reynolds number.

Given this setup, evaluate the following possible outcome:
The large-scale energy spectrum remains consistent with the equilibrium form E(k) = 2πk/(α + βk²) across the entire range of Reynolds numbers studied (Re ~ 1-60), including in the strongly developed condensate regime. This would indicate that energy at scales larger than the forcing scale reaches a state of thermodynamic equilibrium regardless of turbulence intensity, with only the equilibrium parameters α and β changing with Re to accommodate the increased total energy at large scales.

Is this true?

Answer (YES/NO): NO